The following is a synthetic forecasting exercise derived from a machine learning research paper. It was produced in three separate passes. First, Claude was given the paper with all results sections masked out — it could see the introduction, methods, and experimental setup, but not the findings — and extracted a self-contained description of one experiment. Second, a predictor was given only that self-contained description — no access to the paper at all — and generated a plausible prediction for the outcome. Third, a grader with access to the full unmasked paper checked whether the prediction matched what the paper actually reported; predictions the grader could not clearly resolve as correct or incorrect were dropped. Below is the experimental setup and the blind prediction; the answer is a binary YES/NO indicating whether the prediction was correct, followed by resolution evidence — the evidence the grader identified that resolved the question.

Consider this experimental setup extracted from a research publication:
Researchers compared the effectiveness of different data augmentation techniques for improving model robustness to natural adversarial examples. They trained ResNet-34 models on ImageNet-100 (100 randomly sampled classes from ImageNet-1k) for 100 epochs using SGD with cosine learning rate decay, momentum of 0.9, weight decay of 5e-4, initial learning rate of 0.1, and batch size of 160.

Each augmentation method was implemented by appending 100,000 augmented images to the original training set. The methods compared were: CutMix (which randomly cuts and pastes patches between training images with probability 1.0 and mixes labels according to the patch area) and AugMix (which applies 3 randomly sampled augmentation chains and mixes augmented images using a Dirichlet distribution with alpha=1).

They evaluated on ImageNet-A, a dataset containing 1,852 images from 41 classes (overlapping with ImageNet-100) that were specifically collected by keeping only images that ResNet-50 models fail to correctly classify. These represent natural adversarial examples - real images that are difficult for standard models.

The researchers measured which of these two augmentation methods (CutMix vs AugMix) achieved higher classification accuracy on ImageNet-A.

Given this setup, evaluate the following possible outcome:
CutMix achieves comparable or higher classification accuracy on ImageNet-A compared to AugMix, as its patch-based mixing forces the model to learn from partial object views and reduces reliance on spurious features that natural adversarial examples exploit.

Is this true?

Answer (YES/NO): YES